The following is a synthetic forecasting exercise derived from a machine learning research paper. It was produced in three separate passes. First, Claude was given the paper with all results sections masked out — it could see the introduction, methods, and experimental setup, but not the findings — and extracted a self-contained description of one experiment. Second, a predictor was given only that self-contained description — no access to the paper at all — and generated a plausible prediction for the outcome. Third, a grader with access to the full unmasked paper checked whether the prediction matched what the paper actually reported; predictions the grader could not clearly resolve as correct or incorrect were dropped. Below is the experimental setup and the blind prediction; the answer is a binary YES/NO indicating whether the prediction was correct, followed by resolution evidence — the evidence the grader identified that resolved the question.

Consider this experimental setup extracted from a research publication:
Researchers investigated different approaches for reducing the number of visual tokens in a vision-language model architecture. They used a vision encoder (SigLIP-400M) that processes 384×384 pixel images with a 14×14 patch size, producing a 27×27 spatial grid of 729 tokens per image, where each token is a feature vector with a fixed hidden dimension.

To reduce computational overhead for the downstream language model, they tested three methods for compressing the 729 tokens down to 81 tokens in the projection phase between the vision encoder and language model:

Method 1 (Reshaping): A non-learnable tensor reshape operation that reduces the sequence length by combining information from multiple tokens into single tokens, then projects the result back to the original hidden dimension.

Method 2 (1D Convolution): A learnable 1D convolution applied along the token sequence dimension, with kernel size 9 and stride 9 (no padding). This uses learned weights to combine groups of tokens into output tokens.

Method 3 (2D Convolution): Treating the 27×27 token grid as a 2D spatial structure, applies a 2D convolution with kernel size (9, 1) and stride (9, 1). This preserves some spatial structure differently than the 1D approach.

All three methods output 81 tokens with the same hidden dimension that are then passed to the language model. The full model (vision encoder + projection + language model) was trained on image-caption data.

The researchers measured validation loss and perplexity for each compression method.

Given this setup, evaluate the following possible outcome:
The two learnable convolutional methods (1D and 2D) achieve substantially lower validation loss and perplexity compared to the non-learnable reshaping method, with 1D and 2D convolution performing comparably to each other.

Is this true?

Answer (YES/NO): NO